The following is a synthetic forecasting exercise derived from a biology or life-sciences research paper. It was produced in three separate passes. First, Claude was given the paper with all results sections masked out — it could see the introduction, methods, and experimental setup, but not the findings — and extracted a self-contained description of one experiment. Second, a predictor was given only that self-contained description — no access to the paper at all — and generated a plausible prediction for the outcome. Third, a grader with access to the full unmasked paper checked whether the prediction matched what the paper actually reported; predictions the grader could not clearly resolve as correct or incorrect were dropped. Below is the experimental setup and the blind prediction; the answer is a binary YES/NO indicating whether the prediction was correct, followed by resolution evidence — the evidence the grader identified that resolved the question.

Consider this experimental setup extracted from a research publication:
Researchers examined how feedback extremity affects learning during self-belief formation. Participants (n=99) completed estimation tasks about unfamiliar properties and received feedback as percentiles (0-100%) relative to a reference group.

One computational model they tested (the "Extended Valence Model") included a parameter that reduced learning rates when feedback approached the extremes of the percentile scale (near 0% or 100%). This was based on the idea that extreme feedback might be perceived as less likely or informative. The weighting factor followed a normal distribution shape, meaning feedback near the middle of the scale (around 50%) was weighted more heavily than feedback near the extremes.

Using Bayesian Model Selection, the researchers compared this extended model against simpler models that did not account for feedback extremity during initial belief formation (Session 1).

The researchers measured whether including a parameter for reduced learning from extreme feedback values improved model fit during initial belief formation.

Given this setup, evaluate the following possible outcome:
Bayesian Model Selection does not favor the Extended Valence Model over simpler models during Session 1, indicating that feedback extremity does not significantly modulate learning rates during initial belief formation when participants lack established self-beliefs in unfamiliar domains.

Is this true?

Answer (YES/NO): NO